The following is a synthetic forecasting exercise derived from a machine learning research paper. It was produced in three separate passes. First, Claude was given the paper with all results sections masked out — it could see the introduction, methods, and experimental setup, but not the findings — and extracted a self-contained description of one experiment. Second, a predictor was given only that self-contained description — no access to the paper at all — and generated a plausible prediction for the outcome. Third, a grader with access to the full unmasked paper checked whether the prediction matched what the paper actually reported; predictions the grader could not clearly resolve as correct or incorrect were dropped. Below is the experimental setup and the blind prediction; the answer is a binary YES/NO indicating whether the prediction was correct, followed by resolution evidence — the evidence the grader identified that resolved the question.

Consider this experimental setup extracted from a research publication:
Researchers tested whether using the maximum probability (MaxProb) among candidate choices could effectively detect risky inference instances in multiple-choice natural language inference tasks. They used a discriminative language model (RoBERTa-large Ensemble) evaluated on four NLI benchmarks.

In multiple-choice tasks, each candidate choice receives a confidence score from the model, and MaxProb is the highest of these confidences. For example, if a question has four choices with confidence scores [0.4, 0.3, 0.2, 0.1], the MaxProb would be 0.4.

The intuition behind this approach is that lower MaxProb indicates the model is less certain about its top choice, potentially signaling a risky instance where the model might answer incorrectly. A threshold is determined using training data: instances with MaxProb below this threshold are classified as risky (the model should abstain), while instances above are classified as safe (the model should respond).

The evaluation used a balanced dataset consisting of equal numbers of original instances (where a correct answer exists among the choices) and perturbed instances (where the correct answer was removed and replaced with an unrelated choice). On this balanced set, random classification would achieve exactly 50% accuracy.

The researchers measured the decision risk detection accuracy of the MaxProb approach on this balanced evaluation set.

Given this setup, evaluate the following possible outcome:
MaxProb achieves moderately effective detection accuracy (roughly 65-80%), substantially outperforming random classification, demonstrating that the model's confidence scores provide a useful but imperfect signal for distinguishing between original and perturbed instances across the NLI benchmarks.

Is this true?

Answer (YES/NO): NO